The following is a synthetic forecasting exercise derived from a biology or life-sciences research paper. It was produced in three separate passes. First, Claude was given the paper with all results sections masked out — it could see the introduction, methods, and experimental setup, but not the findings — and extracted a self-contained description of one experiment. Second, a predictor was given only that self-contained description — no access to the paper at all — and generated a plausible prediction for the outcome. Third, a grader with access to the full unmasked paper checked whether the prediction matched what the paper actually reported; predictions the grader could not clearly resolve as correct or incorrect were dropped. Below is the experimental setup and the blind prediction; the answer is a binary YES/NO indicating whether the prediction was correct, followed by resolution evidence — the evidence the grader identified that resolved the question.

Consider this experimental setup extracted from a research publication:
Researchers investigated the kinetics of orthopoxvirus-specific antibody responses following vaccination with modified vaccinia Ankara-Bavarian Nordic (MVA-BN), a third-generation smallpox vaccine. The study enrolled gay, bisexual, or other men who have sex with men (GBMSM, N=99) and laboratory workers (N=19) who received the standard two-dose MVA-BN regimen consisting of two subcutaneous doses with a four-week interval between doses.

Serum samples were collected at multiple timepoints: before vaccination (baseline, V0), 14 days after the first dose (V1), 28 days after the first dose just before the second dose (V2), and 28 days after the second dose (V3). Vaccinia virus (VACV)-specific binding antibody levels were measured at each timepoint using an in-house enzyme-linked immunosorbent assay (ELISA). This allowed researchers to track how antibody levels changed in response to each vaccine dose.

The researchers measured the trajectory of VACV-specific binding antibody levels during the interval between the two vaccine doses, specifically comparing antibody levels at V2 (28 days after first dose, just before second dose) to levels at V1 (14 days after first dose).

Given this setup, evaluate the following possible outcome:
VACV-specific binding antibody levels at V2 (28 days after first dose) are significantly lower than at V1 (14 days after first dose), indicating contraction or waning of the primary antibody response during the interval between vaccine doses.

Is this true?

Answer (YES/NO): NO